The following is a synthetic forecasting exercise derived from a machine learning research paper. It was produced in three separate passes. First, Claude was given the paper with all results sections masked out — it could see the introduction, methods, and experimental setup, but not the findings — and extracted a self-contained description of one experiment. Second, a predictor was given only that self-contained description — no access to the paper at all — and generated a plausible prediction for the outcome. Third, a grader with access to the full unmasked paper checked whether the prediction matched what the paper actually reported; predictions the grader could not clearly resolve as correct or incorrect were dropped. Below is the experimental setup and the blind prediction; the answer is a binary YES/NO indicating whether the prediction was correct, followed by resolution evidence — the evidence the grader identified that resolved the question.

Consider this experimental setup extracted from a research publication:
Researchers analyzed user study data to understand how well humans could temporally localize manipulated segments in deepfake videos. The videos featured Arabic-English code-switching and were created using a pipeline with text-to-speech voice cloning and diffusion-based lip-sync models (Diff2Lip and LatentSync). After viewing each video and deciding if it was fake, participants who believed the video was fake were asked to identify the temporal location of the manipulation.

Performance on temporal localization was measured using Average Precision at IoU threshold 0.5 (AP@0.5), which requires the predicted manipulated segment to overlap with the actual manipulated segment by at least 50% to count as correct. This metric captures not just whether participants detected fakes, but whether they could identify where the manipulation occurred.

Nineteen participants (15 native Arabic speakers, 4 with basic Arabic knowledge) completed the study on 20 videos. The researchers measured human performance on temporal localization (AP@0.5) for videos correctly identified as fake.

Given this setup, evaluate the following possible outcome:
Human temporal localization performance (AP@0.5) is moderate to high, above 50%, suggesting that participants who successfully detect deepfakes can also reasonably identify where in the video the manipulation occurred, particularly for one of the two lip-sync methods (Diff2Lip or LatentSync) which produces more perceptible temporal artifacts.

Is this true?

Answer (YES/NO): NO